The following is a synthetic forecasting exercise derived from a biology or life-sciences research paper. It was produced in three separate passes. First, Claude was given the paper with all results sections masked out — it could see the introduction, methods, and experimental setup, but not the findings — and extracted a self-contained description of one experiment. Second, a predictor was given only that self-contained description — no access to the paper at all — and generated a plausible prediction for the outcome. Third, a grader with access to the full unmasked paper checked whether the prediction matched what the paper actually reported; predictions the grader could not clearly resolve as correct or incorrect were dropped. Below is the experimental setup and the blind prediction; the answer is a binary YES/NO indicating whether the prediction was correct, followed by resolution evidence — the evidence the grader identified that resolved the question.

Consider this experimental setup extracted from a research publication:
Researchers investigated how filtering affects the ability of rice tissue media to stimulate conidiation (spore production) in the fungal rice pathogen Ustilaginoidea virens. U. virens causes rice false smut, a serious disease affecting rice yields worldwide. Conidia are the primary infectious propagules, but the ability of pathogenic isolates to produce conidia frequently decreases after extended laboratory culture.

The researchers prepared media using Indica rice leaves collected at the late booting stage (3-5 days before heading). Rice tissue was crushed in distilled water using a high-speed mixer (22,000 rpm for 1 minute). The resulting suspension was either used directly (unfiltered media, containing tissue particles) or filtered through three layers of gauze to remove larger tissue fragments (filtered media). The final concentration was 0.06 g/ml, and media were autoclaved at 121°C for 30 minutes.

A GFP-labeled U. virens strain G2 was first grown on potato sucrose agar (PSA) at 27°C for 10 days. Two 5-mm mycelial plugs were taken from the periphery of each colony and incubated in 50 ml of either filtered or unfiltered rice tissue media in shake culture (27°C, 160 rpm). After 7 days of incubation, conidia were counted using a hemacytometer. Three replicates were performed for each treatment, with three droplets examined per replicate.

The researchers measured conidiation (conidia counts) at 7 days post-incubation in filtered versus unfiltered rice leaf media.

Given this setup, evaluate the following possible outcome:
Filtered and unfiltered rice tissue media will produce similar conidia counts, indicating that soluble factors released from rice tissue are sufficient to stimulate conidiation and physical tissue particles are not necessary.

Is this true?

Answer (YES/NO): NO